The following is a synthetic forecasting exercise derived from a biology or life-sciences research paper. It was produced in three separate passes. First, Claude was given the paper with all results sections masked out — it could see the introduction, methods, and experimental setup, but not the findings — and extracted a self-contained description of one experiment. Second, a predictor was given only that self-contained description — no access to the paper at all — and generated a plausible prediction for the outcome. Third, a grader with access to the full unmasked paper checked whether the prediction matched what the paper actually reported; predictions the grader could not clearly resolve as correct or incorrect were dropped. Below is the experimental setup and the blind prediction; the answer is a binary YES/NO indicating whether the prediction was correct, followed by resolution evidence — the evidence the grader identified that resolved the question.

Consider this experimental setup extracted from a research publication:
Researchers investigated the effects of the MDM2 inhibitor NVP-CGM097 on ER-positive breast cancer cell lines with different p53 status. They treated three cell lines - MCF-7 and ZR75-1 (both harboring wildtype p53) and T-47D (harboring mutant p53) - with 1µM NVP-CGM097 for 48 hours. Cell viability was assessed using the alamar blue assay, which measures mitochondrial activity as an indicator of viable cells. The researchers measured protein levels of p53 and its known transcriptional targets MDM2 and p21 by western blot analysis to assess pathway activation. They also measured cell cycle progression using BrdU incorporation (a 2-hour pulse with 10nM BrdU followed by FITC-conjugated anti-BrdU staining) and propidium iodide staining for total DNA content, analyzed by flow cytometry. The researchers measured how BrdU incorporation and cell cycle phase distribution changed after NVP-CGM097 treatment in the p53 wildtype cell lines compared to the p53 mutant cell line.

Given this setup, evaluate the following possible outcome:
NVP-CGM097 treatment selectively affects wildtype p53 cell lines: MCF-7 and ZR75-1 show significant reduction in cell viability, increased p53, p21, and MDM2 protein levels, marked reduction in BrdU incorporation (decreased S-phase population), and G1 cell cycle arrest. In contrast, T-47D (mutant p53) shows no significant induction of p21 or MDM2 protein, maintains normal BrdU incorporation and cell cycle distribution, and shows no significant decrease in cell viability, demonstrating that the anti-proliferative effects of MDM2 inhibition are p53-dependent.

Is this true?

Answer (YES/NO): NO